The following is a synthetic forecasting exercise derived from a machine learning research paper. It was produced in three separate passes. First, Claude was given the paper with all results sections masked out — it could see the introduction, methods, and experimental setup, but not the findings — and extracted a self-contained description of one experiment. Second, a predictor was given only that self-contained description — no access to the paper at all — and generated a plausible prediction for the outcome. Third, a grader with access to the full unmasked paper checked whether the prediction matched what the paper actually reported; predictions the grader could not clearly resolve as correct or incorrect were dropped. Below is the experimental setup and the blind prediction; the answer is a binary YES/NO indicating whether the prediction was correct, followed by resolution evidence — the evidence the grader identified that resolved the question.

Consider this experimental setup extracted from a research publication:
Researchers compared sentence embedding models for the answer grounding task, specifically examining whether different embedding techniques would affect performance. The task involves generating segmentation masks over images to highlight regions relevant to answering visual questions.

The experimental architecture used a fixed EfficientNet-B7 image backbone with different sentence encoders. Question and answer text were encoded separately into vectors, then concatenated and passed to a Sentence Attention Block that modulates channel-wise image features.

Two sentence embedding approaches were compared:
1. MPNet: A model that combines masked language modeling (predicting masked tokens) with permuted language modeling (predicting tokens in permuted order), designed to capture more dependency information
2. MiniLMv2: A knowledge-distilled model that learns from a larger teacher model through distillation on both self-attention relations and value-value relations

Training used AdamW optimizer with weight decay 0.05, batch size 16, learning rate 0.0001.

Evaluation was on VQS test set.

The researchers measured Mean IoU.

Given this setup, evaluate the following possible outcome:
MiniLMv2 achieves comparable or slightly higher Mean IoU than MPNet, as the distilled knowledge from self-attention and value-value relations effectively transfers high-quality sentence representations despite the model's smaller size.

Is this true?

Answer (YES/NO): YES